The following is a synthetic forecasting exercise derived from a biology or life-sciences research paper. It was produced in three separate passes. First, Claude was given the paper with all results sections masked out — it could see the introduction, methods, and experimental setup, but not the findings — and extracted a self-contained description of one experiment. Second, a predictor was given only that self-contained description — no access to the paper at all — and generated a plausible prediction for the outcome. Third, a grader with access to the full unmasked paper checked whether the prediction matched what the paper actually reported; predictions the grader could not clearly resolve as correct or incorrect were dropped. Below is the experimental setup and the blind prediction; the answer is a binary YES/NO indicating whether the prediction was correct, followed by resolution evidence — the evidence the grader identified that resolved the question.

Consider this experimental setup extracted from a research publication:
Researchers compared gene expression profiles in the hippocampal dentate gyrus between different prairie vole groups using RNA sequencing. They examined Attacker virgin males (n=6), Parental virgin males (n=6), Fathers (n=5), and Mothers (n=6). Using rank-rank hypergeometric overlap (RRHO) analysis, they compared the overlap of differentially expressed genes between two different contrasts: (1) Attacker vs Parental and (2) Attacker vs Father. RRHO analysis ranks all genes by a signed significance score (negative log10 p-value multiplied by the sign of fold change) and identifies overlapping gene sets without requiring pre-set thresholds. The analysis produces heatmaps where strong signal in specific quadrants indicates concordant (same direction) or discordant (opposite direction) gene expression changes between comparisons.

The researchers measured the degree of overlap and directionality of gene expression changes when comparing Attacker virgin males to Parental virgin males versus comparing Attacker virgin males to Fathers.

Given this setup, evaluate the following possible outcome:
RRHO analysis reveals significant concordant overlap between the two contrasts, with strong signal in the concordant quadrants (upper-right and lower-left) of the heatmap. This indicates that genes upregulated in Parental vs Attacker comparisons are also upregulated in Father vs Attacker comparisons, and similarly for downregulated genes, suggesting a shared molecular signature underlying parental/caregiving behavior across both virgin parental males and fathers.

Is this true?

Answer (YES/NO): YES